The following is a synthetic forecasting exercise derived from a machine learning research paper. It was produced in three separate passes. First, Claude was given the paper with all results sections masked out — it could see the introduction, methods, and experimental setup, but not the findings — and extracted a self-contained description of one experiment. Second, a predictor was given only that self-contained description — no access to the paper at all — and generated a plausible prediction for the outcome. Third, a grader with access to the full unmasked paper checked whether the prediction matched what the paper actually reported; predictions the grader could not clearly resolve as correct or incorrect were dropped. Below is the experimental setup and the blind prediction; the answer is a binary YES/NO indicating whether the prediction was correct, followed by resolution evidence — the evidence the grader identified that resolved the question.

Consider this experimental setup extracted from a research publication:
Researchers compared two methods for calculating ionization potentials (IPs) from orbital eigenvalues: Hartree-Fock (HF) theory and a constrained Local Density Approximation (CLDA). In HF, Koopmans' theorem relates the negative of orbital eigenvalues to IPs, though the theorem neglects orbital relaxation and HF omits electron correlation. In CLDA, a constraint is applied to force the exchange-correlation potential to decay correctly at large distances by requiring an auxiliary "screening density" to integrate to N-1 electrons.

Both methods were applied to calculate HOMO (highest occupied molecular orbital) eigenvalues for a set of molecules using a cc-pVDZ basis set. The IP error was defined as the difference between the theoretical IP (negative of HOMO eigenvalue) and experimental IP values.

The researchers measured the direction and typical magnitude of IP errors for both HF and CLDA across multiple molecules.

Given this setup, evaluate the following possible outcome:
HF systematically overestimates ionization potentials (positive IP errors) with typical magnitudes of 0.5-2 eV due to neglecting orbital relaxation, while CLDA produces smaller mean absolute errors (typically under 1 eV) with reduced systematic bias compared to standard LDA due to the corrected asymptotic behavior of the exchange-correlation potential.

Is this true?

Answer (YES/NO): NO